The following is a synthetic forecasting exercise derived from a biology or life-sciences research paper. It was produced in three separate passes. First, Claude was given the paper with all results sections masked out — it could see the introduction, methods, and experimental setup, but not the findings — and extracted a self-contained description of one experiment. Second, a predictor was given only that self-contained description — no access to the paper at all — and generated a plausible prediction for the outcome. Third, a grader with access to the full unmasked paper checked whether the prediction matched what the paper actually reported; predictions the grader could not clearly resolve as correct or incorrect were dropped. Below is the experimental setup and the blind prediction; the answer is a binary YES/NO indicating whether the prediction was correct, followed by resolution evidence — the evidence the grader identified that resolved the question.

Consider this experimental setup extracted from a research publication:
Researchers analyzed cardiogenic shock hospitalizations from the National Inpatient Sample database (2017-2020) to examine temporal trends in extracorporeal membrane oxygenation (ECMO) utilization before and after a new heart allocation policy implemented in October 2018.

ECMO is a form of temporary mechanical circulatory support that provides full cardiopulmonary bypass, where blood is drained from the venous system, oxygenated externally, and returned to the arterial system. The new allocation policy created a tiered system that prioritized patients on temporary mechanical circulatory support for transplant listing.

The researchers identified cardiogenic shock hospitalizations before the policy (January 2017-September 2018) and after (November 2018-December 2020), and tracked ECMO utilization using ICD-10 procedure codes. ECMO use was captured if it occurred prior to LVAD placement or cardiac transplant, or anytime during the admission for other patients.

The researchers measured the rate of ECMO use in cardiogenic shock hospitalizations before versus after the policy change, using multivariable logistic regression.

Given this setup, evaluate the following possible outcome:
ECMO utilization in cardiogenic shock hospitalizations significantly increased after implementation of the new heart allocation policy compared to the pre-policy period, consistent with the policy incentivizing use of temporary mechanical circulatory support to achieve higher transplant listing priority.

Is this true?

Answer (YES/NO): NO